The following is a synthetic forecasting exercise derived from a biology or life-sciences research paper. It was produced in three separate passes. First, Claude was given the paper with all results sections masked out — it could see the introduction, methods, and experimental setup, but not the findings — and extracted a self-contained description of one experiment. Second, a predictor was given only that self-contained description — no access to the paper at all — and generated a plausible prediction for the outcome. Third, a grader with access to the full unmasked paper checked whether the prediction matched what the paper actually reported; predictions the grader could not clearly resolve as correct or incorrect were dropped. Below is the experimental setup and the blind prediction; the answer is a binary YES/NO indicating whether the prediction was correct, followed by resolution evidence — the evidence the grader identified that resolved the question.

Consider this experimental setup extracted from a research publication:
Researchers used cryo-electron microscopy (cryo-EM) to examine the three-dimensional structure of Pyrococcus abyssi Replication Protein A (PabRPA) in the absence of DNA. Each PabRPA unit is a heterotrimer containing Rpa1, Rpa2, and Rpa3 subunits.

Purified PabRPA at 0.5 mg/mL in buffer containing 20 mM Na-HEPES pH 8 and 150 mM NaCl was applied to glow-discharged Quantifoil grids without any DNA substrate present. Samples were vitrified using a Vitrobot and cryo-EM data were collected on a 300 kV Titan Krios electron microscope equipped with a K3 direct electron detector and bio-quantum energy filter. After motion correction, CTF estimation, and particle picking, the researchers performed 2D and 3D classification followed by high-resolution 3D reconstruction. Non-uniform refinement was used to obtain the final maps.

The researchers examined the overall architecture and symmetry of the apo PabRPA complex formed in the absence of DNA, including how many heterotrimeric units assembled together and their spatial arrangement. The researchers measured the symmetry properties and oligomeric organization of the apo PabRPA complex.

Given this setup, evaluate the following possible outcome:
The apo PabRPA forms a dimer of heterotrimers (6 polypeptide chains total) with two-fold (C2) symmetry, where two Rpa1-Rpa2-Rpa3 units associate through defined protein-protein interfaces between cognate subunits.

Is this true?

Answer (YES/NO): NO